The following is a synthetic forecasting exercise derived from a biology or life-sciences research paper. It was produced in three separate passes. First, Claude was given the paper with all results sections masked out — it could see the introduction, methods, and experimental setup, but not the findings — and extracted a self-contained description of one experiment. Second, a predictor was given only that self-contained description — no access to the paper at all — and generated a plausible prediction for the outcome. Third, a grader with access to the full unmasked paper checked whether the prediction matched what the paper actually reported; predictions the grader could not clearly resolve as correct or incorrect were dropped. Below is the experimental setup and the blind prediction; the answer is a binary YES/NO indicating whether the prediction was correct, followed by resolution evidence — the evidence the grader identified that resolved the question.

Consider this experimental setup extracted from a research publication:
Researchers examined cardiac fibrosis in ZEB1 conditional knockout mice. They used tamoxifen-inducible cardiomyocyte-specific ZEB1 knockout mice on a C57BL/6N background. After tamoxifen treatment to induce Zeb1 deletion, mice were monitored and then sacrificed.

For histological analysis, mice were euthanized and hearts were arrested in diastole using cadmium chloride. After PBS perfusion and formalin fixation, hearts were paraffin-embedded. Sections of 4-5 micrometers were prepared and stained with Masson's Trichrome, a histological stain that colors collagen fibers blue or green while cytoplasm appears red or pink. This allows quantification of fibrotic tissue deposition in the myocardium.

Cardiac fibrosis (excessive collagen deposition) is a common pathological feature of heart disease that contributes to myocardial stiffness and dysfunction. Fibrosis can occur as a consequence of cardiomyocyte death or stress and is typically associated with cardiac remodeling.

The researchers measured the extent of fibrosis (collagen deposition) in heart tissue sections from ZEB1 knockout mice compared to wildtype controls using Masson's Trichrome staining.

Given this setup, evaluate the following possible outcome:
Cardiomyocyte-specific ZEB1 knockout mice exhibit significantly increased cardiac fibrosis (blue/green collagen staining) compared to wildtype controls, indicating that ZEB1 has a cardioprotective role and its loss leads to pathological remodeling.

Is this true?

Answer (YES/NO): NO